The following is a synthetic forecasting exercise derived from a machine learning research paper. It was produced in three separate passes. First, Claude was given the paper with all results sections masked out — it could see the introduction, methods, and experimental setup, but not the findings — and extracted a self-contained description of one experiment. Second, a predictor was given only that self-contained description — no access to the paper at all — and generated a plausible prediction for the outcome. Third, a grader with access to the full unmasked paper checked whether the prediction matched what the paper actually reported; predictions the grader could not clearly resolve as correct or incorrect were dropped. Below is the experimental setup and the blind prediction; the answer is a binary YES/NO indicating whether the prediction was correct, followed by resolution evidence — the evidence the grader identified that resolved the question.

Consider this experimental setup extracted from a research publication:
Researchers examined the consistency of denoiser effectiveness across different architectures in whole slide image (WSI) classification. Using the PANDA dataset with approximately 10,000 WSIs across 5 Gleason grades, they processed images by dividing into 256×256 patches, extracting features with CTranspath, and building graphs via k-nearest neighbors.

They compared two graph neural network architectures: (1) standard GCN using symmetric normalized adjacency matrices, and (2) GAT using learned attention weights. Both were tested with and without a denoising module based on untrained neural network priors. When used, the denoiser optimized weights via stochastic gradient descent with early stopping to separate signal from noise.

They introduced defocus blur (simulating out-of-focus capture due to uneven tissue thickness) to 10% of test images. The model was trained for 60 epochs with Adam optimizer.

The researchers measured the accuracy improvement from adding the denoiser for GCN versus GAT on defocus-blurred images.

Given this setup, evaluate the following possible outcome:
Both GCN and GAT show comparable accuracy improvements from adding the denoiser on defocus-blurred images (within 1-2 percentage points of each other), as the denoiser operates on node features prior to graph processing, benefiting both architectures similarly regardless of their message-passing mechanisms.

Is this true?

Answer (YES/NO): YES